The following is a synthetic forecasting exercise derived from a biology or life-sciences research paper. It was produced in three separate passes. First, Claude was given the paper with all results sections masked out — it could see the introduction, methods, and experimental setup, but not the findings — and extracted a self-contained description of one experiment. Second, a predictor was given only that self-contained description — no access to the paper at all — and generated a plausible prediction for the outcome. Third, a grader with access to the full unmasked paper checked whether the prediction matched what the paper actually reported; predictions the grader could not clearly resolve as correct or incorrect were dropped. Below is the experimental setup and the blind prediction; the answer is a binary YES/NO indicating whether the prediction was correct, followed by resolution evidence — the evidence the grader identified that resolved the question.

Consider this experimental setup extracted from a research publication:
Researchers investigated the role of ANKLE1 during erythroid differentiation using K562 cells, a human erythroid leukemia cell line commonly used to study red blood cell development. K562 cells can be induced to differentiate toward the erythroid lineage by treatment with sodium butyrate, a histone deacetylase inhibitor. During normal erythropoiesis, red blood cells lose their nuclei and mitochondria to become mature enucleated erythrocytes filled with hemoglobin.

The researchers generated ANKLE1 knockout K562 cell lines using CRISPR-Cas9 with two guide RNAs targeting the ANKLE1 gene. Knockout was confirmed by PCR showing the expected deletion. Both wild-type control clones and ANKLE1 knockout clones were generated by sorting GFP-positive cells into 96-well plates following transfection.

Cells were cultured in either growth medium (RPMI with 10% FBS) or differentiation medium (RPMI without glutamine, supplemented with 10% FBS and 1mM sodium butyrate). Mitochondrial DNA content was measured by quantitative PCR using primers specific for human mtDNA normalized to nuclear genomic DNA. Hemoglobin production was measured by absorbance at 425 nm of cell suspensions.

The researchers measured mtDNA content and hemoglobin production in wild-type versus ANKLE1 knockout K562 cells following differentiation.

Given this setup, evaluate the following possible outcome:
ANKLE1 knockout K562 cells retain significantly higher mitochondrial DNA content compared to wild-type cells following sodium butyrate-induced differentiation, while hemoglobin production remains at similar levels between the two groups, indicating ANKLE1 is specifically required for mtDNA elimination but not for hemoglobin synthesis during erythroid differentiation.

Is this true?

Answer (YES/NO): YES